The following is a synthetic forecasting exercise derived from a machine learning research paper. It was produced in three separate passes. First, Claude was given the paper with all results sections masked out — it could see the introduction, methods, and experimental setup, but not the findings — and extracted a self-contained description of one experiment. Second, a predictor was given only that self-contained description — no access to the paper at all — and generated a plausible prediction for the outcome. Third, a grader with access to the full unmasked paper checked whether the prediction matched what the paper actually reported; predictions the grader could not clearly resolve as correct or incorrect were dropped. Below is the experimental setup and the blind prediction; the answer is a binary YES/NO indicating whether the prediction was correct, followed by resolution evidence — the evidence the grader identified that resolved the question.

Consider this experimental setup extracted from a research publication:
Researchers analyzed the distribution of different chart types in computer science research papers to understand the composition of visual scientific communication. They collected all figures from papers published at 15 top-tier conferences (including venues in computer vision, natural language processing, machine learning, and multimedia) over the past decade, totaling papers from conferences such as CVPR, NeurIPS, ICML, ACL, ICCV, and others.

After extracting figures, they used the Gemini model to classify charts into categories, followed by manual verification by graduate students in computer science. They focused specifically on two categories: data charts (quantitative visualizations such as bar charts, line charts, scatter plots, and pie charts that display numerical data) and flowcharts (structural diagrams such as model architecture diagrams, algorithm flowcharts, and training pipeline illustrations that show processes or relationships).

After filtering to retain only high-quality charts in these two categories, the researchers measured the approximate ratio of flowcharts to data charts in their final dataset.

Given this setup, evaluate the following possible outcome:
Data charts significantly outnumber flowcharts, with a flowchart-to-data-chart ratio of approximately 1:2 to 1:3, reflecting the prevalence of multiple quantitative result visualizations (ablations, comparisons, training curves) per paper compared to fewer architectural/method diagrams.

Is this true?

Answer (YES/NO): NO